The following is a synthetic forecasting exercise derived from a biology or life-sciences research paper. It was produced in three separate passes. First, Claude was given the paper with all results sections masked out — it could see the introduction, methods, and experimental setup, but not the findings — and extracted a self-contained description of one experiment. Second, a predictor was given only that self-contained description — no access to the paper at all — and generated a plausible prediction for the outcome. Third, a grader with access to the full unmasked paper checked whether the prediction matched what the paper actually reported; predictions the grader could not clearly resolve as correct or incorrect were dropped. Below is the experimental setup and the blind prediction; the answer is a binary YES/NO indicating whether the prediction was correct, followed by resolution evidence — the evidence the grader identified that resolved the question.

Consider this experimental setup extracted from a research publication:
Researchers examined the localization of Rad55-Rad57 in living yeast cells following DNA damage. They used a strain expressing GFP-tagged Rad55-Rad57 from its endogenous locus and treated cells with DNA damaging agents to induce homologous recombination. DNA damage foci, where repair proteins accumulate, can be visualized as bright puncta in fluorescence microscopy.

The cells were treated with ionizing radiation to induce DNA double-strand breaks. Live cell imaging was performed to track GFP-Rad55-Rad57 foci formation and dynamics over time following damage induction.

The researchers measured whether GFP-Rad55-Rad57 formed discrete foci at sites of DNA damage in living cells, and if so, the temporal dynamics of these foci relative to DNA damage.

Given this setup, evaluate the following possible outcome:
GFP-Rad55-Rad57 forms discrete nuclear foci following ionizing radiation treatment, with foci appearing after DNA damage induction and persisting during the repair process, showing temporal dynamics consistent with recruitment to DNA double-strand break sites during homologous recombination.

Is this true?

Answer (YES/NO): YES